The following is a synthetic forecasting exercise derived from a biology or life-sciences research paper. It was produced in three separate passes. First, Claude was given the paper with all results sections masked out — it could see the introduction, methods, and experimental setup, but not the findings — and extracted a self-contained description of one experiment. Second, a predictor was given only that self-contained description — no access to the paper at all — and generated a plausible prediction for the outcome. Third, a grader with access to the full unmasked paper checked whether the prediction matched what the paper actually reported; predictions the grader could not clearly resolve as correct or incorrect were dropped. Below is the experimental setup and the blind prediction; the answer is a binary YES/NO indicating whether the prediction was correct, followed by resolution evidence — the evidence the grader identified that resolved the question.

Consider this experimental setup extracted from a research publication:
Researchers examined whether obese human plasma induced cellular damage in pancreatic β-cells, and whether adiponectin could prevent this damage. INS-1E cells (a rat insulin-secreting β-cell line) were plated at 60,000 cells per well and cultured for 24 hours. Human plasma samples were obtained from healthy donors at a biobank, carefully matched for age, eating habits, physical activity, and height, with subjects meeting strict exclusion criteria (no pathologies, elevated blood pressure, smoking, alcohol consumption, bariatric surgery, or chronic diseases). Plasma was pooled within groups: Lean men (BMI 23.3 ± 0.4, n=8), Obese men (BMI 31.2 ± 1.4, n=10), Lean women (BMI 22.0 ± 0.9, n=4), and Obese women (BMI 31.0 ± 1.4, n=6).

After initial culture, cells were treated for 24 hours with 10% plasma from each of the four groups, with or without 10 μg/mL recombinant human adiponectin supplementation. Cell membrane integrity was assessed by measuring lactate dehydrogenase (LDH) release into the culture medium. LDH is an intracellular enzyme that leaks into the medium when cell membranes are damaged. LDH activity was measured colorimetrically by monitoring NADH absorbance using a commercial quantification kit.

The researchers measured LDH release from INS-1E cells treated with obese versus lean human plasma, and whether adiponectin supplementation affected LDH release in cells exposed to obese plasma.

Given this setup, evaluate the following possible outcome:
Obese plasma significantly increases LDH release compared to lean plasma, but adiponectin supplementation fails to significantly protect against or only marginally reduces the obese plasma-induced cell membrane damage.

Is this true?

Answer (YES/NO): NO